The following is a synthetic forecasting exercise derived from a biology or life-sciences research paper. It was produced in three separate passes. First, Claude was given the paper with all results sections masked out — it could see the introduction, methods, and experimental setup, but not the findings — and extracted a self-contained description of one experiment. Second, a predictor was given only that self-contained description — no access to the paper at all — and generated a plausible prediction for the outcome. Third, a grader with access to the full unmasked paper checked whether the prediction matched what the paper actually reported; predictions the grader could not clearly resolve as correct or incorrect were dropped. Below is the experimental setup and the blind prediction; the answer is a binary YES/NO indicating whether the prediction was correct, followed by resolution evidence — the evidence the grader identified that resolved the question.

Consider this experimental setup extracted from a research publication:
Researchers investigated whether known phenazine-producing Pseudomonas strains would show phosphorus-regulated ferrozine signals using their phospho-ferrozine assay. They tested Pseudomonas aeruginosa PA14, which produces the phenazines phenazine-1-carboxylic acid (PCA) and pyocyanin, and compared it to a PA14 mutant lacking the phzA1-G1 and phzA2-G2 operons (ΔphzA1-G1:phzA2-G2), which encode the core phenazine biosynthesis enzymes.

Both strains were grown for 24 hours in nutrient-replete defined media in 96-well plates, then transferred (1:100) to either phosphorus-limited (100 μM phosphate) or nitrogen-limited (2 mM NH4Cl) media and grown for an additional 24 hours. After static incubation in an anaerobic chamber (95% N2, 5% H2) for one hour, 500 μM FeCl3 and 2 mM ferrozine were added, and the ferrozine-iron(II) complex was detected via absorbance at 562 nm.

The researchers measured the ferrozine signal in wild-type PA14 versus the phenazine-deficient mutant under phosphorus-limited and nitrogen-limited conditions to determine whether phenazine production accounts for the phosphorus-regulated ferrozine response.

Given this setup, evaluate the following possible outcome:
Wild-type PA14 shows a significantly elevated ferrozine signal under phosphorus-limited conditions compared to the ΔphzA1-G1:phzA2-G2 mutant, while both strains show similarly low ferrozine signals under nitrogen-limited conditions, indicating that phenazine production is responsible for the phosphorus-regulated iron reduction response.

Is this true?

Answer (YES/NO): YES